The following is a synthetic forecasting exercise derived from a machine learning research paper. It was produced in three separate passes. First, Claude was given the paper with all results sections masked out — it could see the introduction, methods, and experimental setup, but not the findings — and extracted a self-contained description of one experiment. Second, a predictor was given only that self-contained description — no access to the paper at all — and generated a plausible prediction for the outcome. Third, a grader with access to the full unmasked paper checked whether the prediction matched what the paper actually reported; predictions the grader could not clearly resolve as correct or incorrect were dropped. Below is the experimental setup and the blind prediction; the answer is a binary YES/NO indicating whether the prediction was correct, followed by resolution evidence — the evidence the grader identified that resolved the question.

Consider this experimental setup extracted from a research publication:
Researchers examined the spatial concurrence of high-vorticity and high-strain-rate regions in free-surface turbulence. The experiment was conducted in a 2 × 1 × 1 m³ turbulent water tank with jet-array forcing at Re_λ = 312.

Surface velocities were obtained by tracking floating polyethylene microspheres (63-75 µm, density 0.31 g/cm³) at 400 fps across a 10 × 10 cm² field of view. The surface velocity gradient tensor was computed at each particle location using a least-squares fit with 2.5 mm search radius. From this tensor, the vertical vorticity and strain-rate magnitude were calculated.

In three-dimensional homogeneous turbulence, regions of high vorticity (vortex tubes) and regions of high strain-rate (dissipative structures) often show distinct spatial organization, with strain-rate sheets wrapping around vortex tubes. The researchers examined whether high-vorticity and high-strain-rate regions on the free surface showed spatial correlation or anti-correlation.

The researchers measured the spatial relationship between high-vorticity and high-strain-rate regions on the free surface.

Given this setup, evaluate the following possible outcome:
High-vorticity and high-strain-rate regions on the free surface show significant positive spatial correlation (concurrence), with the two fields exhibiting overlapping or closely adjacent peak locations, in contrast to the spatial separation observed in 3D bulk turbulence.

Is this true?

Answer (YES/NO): NO